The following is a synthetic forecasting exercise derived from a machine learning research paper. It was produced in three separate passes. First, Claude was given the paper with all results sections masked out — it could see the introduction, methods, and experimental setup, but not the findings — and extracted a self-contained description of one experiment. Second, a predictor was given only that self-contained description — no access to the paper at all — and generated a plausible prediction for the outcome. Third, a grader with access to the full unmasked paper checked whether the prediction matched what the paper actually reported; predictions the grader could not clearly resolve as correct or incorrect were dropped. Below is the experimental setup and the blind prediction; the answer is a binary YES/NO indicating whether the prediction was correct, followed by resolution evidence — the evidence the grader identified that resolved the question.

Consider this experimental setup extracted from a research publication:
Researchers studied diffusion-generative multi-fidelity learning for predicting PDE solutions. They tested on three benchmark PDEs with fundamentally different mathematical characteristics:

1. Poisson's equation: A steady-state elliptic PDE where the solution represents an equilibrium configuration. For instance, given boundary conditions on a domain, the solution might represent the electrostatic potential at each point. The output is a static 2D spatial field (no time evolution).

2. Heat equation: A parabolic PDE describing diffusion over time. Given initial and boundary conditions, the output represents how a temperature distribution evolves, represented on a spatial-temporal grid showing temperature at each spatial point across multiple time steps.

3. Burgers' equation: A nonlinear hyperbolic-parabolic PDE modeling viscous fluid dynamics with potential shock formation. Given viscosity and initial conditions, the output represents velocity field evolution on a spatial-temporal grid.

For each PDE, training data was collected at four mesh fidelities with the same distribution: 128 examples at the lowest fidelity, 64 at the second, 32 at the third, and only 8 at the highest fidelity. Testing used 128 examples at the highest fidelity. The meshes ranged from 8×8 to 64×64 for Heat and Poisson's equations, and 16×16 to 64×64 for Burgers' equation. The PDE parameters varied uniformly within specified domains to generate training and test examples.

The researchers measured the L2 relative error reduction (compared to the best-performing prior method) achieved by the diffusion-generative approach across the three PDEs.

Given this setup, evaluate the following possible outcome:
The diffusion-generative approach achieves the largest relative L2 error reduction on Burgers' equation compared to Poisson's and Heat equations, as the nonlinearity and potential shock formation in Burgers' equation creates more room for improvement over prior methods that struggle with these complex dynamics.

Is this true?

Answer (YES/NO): NO